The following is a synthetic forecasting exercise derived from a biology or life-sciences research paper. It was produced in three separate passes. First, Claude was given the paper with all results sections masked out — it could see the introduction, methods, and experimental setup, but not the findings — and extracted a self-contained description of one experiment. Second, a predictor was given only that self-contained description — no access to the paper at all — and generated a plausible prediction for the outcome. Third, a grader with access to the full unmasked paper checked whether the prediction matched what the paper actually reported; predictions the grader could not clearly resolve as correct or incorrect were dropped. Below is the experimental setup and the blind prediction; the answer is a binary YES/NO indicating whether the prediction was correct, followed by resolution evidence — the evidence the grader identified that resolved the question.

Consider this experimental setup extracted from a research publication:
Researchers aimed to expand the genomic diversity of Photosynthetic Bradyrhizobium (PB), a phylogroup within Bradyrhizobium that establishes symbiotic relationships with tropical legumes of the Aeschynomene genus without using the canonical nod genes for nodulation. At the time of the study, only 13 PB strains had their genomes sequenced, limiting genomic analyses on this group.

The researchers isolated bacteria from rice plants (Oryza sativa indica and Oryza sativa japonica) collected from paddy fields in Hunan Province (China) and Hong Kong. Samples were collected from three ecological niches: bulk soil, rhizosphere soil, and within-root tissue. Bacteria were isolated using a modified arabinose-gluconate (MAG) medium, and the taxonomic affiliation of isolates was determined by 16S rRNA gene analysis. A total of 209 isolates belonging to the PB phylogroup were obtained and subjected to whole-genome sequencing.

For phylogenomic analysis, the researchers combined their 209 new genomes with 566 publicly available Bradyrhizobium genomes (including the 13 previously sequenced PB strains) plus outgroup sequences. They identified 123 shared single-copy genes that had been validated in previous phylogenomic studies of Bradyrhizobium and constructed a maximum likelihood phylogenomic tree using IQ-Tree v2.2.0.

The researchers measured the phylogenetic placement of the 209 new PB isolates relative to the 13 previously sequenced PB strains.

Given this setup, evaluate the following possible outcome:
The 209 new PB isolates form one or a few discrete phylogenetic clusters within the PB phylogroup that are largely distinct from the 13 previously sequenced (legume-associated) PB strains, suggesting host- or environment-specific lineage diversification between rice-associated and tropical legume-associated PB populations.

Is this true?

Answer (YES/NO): NO